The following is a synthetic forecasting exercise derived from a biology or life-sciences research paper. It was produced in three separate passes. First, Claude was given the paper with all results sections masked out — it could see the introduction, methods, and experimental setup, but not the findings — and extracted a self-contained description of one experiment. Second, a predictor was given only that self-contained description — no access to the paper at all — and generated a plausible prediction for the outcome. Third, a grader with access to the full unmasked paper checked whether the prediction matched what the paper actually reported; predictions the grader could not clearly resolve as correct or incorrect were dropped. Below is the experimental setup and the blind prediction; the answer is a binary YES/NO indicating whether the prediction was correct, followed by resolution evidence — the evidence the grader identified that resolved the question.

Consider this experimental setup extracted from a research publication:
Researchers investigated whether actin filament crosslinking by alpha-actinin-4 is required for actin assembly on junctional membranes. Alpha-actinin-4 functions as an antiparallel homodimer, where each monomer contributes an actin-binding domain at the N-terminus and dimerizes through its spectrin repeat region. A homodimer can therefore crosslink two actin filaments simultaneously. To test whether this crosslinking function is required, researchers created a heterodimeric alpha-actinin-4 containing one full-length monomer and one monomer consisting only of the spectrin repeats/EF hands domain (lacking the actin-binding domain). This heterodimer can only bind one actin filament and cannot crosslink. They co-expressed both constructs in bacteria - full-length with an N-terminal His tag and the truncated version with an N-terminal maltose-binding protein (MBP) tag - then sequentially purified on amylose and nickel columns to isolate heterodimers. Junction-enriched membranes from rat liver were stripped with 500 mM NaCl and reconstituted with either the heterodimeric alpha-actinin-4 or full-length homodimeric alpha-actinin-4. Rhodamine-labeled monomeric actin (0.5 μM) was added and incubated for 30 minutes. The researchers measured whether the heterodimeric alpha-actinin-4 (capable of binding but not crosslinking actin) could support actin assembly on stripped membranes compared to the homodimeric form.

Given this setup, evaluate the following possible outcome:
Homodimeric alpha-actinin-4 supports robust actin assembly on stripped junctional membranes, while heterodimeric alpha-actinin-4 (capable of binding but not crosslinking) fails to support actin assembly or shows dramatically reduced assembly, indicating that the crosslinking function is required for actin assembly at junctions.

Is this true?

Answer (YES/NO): NO